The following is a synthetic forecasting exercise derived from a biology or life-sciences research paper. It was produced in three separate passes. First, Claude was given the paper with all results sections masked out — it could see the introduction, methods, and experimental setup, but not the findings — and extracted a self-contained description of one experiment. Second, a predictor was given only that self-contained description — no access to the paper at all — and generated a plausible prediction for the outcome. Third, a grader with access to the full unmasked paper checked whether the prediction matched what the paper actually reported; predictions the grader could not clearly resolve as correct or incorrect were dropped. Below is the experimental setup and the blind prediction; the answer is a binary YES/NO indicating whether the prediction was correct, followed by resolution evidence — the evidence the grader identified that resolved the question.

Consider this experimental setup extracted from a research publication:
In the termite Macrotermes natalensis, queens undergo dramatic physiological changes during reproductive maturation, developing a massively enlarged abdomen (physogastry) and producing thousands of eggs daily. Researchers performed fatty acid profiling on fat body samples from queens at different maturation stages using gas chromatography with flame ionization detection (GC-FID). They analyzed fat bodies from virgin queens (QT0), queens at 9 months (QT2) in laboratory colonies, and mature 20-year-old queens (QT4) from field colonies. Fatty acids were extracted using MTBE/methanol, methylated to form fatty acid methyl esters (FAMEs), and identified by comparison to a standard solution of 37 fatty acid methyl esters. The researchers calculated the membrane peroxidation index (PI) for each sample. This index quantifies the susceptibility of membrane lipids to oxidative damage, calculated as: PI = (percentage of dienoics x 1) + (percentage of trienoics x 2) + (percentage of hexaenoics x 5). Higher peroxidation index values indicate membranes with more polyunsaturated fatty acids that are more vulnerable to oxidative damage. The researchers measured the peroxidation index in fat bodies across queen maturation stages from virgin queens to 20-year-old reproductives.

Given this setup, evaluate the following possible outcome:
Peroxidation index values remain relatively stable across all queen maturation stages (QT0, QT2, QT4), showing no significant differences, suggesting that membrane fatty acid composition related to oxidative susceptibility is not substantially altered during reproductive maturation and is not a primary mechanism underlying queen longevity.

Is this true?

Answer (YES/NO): NO